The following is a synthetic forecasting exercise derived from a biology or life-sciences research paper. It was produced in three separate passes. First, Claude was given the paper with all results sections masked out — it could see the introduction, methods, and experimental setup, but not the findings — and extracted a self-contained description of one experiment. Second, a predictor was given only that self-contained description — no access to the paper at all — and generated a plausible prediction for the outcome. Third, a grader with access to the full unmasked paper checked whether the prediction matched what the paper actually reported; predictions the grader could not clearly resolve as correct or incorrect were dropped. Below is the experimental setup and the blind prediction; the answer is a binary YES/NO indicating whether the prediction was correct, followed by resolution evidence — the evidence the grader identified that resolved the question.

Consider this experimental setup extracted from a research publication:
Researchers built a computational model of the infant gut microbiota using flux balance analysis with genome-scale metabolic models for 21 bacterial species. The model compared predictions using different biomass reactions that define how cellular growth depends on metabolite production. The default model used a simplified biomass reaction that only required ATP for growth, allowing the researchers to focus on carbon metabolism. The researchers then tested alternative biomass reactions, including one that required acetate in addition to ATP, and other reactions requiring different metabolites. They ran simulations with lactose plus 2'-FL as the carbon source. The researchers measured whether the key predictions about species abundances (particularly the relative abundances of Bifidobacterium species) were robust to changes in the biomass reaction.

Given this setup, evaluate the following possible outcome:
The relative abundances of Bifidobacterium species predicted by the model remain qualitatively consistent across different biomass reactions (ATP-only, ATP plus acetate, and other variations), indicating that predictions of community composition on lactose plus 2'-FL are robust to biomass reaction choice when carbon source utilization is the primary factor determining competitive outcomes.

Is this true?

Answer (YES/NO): NO